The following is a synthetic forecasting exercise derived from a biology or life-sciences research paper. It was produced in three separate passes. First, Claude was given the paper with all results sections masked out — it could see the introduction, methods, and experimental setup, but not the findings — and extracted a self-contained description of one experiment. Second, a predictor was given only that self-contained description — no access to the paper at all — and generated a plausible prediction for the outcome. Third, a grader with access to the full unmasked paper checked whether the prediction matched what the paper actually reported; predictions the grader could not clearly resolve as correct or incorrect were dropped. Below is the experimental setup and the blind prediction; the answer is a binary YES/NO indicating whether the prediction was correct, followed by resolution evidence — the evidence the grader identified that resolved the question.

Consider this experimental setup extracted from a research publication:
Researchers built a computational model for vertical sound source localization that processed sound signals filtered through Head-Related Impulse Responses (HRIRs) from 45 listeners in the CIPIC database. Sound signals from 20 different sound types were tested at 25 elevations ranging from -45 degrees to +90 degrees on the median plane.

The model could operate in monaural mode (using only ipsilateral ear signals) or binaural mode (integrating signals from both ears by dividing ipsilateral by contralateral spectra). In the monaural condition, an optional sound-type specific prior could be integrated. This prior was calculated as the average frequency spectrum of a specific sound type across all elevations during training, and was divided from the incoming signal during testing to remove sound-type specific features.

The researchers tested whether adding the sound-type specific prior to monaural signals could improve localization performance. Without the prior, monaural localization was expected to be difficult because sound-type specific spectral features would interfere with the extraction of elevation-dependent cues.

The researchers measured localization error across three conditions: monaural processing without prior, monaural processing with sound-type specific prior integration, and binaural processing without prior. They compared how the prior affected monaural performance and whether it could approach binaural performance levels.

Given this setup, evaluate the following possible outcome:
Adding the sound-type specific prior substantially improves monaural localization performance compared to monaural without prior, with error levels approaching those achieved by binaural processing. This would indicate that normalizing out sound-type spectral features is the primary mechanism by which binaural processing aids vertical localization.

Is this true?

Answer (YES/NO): NO